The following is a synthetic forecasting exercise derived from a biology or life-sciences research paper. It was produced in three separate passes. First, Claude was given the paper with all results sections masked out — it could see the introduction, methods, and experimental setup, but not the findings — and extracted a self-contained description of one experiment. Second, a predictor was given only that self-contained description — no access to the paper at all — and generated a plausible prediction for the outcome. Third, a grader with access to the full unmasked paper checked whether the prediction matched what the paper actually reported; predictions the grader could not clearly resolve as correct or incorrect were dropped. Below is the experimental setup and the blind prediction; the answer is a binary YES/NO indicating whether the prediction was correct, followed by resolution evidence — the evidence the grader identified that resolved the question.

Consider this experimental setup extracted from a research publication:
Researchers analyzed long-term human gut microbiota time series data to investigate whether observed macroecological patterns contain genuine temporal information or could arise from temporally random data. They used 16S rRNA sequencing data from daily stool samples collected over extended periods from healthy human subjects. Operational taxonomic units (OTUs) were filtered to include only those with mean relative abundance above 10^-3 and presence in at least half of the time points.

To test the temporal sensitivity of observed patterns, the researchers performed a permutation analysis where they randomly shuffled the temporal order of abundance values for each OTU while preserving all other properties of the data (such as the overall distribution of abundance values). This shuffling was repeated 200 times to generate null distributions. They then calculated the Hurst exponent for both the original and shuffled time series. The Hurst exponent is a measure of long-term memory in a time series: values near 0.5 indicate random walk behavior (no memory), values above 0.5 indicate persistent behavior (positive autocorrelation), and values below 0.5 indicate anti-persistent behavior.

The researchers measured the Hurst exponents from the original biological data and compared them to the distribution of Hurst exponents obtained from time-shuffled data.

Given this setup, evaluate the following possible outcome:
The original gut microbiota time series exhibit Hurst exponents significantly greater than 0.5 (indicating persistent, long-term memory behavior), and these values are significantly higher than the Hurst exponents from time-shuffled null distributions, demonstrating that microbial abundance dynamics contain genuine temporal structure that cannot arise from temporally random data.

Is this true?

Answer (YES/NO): NO